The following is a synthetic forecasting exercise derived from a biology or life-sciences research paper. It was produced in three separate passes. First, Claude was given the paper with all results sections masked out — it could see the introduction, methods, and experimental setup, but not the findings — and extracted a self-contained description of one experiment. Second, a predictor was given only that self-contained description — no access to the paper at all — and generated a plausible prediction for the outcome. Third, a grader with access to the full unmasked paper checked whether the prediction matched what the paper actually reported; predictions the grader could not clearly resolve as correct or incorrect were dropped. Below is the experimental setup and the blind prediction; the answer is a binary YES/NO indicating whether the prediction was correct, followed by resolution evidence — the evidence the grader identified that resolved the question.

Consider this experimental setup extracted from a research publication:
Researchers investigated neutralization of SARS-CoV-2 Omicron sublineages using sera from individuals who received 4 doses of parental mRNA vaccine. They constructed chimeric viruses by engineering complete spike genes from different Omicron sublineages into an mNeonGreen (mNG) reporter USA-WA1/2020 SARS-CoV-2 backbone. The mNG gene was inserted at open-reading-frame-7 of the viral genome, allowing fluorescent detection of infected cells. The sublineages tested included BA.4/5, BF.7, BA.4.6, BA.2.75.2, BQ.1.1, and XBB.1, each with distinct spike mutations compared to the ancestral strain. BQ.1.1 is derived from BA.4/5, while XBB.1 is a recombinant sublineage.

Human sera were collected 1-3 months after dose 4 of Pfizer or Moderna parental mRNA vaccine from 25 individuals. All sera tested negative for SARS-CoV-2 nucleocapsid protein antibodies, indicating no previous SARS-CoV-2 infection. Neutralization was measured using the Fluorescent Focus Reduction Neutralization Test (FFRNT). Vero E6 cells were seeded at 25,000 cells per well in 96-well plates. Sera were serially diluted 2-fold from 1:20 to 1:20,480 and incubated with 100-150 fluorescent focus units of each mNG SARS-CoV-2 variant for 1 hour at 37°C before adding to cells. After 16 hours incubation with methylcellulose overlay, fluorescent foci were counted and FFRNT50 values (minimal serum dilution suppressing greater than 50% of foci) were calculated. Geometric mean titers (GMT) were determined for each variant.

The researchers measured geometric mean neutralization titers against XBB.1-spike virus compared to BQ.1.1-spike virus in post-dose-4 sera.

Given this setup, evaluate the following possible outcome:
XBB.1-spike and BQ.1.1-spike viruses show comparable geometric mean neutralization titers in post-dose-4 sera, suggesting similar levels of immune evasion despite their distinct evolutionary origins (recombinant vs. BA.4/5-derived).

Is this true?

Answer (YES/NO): NO